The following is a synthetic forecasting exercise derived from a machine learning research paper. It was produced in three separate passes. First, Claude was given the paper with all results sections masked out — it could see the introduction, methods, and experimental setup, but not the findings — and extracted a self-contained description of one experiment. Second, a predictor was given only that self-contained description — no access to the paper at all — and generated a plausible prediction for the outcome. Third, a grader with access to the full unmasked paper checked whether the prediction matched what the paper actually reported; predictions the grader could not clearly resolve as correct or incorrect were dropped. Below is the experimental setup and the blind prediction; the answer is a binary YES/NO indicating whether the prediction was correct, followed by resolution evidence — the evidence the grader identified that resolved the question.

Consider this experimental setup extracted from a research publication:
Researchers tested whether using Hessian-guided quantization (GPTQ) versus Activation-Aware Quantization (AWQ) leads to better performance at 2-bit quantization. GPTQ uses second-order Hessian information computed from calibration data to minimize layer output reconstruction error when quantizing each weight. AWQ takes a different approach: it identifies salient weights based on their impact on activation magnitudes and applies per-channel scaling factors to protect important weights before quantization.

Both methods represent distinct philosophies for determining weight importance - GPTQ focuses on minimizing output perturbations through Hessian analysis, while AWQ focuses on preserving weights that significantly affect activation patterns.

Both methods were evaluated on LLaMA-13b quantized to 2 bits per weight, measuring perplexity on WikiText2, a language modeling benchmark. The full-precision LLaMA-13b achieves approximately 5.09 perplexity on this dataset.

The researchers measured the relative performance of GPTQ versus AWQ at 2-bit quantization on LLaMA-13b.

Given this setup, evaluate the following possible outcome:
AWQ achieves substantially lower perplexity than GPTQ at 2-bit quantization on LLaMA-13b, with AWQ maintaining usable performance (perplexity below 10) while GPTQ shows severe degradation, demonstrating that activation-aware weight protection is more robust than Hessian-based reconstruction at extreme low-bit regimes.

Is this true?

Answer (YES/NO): NO